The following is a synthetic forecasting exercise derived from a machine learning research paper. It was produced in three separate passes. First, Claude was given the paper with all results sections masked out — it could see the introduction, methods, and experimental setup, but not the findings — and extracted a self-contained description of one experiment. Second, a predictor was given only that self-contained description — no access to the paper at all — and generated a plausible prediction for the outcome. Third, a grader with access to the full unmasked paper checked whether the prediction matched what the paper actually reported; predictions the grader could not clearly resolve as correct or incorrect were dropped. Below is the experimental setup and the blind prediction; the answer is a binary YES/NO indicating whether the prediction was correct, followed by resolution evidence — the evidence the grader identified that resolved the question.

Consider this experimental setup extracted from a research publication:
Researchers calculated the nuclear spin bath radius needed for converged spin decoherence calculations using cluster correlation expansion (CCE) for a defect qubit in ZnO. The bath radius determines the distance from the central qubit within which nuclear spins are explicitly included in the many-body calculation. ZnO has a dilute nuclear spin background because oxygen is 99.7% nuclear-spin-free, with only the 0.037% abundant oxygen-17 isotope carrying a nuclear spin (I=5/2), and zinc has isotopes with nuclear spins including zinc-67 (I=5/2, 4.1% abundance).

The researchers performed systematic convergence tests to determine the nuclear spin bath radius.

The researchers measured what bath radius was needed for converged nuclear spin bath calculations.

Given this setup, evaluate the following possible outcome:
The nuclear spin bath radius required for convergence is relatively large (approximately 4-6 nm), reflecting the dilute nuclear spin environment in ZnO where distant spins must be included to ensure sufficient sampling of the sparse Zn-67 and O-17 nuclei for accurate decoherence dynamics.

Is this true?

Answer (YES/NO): YES